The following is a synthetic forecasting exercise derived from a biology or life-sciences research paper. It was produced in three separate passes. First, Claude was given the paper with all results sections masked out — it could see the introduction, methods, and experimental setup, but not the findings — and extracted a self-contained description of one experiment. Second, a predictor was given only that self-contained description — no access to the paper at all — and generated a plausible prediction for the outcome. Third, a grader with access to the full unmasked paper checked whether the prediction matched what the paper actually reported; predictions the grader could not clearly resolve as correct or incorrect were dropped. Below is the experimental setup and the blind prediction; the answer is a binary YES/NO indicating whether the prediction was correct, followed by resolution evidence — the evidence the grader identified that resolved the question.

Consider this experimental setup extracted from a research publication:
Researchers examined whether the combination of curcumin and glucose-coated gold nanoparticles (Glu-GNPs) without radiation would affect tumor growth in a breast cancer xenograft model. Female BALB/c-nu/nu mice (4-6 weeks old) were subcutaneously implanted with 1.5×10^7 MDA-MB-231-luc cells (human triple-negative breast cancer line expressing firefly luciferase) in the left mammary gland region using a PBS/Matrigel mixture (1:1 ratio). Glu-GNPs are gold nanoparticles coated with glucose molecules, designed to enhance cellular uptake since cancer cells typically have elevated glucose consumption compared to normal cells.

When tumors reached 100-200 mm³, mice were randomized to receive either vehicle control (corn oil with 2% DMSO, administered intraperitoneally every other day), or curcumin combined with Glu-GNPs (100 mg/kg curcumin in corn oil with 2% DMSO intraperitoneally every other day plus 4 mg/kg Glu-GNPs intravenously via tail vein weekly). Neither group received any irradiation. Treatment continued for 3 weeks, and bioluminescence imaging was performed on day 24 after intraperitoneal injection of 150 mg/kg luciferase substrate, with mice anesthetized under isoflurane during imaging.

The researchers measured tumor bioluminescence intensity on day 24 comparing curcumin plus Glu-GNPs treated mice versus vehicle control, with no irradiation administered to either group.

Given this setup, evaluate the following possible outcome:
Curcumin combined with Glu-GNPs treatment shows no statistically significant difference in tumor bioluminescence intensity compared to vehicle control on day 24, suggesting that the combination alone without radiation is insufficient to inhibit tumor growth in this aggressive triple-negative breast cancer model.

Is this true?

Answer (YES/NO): YES